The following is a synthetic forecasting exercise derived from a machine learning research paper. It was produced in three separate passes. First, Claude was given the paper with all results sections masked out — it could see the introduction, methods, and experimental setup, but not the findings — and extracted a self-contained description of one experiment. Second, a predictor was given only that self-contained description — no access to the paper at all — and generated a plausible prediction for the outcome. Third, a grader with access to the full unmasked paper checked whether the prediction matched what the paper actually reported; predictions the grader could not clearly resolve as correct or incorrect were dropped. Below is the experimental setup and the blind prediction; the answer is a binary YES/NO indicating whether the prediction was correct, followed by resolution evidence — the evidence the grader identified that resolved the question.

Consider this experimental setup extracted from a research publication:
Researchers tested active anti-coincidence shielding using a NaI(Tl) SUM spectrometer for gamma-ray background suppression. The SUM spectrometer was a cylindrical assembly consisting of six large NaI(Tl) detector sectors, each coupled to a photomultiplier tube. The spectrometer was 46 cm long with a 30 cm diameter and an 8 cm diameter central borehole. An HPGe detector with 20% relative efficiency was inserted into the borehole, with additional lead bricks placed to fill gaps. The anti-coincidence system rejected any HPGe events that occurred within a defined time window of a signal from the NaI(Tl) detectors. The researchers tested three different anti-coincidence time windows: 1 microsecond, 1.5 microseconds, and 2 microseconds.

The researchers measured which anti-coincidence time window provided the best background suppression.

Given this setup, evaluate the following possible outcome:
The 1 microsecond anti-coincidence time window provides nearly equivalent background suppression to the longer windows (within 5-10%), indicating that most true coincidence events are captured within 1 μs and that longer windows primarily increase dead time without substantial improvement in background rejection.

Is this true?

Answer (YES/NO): NO